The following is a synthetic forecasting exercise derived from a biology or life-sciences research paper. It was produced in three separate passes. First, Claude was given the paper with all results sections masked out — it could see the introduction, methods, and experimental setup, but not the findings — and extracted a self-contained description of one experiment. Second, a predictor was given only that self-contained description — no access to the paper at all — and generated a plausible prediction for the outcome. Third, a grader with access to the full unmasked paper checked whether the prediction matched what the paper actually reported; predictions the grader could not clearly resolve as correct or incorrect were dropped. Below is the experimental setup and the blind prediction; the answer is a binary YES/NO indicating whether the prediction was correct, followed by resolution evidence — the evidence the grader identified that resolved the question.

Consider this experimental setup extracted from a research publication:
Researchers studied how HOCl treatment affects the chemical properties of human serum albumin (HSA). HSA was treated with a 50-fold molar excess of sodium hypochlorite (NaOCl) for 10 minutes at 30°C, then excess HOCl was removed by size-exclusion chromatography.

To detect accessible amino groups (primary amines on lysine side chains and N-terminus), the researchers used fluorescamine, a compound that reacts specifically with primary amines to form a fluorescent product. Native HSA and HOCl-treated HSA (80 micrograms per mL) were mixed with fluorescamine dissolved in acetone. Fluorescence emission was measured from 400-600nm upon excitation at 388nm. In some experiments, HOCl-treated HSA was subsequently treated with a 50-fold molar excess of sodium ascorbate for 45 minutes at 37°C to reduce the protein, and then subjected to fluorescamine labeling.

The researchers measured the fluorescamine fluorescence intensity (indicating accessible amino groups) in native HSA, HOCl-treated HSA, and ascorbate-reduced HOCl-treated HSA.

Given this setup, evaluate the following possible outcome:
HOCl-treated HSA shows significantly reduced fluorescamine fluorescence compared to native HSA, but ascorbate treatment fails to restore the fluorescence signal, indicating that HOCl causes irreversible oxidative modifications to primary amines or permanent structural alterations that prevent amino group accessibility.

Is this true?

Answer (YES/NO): NO